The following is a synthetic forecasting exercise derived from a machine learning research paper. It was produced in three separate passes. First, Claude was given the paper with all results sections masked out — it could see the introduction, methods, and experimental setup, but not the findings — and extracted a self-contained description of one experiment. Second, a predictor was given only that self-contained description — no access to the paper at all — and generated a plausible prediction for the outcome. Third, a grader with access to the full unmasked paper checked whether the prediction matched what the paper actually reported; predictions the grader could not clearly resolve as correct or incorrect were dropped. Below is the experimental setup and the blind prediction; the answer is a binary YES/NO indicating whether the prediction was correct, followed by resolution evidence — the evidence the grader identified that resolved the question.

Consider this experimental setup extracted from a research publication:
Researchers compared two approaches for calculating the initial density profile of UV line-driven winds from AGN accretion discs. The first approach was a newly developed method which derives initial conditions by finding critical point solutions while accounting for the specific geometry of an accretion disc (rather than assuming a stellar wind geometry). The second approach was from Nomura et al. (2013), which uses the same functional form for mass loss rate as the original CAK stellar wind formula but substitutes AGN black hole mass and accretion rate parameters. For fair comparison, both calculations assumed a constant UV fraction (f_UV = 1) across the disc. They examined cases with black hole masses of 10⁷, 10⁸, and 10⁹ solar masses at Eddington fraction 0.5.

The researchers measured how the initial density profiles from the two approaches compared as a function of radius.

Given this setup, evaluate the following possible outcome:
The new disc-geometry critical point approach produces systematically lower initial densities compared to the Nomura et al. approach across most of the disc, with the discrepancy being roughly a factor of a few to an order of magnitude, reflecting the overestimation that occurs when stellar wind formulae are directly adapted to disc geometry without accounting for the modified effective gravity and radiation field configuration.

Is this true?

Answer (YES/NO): NO